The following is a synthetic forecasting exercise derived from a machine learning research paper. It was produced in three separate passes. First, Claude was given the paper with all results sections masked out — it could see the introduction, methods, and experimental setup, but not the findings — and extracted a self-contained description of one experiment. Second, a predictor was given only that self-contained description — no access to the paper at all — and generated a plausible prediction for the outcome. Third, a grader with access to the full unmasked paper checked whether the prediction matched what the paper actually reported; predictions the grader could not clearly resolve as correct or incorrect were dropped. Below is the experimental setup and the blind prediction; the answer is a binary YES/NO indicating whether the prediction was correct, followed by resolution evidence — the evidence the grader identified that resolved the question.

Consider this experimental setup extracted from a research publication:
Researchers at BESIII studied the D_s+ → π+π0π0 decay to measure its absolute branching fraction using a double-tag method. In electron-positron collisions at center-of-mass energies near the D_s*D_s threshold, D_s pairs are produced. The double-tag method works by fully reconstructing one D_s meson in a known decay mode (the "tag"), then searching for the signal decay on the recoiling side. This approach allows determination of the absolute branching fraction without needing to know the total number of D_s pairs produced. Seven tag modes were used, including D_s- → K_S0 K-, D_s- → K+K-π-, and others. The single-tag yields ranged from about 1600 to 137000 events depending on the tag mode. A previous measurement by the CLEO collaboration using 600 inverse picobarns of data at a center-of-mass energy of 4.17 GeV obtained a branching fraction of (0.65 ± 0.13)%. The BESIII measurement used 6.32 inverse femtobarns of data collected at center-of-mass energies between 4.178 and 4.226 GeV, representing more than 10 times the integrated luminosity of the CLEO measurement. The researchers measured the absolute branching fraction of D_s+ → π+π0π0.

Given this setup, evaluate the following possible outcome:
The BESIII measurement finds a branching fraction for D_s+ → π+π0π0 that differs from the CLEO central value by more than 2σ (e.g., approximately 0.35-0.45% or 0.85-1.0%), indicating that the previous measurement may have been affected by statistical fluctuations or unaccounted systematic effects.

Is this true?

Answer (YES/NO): NO